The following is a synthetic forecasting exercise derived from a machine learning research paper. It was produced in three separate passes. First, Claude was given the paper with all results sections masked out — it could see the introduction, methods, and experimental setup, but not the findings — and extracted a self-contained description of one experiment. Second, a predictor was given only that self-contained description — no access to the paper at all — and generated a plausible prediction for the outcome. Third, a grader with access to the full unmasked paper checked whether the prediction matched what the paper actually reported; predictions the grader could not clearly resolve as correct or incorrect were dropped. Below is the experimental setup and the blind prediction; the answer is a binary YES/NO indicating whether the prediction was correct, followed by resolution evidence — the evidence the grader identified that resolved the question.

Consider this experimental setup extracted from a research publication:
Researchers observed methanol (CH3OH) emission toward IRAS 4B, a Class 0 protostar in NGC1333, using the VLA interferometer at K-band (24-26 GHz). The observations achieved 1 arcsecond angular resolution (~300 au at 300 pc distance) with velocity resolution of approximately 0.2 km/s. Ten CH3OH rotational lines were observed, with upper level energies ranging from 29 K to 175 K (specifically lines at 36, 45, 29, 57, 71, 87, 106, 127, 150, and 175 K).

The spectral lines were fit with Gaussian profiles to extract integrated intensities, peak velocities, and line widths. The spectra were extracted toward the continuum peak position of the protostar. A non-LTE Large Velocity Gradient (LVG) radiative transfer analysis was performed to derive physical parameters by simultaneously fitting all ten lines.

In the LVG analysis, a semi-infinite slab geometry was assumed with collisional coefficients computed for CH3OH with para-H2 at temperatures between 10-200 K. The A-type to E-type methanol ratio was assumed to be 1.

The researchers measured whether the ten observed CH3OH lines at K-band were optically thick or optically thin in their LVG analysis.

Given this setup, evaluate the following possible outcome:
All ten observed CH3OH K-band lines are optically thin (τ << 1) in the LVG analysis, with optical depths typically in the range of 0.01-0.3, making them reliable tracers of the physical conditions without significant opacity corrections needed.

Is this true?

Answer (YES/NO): NO